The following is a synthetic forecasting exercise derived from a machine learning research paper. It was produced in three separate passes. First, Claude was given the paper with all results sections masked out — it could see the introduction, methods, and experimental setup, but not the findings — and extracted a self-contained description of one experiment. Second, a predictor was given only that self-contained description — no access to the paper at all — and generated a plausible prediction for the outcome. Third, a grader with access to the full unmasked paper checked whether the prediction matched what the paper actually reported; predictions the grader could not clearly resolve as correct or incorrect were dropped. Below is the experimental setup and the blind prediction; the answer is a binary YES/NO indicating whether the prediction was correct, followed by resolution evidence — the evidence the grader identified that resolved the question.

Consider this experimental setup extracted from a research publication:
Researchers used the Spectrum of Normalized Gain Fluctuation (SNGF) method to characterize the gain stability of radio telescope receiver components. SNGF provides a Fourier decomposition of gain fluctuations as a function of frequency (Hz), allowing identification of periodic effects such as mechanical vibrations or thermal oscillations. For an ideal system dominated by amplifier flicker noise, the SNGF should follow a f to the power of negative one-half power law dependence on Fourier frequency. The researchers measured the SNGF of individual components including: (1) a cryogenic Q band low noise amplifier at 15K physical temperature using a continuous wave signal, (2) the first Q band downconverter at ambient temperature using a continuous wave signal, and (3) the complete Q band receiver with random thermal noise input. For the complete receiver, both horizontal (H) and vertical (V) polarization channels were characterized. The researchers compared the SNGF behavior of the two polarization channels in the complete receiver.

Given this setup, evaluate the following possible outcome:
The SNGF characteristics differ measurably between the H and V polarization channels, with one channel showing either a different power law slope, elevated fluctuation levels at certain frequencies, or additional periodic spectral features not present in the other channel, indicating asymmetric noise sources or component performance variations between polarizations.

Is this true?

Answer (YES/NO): YES